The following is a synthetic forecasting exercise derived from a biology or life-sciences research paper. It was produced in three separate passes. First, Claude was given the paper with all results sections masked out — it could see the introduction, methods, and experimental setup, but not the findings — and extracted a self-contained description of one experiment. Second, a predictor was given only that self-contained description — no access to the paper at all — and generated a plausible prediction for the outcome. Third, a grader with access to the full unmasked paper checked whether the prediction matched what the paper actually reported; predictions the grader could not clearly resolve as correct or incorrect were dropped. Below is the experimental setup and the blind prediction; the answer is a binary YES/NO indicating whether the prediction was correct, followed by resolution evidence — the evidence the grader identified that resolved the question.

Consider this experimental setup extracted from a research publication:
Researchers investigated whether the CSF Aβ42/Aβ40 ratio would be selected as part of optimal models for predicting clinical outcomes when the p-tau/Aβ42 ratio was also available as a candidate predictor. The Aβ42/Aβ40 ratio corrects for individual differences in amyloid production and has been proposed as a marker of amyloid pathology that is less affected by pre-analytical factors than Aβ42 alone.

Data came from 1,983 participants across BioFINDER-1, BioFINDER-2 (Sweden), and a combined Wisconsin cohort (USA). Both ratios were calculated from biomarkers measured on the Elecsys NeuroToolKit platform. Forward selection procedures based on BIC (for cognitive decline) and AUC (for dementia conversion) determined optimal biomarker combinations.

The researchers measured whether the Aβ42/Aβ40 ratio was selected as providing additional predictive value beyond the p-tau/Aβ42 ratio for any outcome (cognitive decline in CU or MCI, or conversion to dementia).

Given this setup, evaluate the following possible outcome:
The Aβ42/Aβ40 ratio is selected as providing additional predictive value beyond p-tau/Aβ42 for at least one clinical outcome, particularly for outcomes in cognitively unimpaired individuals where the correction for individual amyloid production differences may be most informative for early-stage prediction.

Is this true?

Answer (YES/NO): NO